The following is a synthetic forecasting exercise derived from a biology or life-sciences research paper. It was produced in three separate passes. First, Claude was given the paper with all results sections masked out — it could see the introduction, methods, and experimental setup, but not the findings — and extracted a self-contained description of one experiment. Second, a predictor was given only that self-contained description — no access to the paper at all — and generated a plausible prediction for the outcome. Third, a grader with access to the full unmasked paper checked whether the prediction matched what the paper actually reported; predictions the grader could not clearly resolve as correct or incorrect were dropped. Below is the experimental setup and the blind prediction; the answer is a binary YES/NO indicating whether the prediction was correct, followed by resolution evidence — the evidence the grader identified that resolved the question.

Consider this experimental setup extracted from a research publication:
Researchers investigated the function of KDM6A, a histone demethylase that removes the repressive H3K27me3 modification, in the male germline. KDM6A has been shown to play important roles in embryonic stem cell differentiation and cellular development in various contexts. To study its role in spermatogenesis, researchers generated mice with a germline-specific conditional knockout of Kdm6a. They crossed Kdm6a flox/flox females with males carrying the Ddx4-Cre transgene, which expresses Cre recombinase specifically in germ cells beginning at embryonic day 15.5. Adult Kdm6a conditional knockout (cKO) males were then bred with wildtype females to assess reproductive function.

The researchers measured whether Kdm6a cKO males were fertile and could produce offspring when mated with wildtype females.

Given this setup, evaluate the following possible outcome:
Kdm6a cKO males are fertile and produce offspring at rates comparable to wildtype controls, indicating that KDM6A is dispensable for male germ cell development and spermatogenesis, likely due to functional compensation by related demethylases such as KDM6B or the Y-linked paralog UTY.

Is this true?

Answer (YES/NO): NO